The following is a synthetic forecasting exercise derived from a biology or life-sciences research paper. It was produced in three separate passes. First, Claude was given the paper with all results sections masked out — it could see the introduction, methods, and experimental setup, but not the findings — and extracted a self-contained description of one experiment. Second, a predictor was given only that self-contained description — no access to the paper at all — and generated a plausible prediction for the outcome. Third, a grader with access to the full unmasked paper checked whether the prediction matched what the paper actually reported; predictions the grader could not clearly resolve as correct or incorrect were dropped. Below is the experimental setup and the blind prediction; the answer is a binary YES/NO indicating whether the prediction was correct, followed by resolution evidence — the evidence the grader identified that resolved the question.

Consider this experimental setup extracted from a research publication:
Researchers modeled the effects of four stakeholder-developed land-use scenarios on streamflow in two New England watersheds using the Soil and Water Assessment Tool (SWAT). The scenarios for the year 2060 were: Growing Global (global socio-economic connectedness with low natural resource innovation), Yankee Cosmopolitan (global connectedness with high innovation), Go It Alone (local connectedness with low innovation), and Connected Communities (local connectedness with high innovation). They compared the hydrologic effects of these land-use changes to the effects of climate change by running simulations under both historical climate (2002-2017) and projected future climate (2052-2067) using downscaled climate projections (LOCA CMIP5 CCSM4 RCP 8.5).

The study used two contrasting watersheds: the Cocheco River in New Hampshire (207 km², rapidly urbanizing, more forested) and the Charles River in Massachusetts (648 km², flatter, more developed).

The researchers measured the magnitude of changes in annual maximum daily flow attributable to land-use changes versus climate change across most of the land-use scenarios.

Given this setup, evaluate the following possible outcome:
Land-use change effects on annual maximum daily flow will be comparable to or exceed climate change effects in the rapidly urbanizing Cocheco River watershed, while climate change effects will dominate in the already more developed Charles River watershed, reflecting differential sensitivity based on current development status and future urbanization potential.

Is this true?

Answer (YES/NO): NO